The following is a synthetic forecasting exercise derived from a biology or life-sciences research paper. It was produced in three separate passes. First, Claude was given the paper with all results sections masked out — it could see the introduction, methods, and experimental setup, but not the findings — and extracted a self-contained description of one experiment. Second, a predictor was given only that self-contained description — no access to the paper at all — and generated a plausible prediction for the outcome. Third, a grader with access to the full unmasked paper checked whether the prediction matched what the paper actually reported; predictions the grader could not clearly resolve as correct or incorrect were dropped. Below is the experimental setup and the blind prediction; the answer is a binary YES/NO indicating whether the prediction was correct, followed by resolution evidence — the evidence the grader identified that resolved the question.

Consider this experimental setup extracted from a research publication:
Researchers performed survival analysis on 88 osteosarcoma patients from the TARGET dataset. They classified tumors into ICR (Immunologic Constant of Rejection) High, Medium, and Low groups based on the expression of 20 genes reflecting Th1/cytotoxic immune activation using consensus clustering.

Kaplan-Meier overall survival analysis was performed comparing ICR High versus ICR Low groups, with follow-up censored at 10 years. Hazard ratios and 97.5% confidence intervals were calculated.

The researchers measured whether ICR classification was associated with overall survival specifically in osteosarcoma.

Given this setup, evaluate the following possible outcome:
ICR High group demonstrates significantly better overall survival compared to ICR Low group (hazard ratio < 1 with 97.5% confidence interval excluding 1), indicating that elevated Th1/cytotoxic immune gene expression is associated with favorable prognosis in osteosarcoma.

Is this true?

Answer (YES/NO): YES